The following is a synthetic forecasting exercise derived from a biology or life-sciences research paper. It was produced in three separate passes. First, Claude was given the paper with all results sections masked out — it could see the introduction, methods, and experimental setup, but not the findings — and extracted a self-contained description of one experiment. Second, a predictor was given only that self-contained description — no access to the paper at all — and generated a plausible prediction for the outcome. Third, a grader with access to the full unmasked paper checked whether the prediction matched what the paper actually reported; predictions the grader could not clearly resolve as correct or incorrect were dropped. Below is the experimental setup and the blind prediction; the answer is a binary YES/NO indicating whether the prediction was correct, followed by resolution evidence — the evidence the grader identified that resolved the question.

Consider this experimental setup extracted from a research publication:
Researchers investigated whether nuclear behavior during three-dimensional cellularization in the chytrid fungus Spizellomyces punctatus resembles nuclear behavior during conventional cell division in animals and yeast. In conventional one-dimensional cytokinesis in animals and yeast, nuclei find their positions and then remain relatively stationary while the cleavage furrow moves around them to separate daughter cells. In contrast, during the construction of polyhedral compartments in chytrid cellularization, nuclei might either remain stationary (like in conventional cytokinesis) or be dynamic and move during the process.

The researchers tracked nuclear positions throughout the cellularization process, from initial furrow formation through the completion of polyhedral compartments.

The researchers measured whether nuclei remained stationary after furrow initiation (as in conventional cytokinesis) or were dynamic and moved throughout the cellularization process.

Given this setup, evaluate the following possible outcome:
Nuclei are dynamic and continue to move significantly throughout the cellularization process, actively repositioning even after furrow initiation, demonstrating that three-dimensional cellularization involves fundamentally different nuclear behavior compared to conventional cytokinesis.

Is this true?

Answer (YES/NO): YES